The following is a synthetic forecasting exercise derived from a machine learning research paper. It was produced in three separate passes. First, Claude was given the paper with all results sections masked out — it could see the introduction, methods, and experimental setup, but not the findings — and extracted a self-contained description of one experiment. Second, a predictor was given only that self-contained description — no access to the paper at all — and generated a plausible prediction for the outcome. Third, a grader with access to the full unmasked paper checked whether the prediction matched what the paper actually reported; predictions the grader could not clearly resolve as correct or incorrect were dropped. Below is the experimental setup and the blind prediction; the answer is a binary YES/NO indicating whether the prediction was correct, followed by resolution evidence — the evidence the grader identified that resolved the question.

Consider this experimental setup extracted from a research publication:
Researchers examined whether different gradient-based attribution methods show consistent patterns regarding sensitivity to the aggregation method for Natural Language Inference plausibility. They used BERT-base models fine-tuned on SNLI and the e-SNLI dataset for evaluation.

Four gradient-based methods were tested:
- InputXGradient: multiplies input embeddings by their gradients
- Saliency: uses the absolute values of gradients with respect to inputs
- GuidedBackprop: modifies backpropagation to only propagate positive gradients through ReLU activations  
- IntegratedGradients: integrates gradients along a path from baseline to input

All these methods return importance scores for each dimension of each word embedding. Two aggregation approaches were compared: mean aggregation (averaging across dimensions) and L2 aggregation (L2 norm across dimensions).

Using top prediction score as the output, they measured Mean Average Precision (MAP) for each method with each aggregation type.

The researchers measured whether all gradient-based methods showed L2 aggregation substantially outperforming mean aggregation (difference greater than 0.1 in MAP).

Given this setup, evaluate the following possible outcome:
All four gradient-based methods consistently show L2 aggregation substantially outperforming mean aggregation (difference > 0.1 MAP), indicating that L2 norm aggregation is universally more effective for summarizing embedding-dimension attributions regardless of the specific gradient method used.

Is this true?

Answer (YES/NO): NO